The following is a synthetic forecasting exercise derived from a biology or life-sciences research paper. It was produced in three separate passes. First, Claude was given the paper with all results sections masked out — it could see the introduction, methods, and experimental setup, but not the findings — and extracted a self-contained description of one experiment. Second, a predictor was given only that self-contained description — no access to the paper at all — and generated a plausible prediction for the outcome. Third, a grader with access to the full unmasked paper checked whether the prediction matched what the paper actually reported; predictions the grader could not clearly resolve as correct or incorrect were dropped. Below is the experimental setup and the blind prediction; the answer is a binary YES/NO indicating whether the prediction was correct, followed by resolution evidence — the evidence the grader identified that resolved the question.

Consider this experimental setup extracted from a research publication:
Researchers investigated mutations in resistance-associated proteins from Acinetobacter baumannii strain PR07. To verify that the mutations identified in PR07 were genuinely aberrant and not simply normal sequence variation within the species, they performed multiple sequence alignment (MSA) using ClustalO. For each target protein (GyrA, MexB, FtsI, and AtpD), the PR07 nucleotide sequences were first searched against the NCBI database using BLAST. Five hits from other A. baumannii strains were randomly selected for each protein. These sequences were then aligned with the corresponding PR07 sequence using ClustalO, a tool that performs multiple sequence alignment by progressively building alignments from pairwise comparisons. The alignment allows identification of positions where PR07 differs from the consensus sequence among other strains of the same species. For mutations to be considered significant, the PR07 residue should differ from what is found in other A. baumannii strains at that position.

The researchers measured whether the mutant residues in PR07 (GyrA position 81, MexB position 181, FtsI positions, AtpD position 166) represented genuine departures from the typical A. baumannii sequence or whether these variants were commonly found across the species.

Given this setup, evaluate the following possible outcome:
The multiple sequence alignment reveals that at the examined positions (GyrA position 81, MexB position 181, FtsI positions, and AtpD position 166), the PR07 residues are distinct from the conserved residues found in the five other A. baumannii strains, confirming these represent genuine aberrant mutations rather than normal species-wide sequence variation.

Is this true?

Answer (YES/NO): YES